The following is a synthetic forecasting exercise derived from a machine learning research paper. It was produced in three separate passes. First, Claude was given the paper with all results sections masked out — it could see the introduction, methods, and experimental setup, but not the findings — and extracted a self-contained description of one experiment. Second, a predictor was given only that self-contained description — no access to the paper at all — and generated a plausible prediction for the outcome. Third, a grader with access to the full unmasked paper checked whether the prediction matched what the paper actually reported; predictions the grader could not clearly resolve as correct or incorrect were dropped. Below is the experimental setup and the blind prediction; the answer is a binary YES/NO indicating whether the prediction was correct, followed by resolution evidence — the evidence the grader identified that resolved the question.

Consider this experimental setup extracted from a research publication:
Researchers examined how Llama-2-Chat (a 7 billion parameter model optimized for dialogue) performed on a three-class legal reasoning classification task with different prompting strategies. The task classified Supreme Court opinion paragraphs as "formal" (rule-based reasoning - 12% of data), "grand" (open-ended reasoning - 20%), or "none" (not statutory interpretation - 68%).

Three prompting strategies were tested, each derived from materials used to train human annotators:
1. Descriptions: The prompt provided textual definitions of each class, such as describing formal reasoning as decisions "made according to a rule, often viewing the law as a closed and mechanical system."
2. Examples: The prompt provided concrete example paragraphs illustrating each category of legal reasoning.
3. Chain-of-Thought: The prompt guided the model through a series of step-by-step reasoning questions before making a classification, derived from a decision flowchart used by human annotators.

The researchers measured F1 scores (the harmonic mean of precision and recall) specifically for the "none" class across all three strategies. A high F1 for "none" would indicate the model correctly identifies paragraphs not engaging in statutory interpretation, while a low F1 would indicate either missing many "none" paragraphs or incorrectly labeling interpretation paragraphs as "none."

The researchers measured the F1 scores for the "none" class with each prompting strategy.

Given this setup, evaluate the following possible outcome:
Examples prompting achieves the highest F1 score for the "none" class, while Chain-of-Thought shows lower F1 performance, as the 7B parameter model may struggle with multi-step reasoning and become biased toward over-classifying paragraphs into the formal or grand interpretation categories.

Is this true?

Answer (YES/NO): NO